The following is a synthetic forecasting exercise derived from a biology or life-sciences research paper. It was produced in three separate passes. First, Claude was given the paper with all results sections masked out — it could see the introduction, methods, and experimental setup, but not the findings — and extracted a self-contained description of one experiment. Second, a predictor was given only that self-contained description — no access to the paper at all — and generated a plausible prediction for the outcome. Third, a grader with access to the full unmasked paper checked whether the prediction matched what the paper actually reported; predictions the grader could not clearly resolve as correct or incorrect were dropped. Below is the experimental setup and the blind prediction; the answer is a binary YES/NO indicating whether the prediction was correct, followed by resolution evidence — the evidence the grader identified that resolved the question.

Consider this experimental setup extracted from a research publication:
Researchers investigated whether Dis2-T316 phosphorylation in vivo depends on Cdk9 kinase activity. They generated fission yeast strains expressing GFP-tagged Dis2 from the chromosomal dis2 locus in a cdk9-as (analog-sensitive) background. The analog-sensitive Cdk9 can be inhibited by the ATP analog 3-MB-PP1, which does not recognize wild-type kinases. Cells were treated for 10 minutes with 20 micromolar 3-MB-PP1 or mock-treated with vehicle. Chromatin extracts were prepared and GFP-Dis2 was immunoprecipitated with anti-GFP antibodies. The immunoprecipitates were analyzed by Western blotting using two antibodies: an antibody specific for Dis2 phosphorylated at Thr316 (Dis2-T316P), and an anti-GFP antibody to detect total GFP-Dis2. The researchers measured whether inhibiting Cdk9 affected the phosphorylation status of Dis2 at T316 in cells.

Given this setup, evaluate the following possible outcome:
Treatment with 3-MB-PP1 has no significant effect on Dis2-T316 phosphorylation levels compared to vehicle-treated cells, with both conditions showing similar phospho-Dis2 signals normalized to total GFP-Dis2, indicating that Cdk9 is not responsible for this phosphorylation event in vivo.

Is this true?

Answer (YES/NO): NO